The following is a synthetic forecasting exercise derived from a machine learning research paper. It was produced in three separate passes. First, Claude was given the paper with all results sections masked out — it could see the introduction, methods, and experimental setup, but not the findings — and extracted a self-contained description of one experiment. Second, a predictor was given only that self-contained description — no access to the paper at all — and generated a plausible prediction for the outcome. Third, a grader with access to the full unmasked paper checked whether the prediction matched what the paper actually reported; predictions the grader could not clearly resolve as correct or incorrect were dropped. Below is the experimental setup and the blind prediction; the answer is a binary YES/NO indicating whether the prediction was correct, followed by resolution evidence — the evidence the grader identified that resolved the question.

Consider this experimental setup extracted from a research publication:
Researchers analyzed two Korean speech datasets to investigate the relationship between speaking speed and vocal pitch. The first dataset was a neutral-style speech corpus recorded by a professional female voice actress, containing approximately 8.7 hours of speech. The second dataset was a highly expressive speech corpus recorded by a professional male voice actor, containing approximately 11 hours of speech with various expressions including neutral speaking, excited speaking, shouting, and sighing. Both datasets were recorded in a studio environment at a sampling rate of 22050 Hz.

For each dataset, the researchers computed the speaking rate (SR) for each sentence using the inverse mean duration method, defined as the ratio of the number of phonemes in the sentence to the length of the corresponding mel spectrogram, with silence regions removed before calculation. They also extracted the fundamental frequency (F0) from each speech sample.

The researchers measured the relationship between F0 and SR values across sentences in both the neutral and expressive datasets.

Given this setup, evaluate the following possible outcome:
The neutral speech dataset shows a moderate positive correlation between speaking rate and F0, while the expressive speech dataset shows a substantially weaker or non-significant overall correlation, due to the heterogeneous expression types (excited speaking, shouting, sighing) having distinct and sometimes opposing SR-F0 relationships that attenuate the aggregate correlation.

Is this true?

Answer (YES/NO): NO